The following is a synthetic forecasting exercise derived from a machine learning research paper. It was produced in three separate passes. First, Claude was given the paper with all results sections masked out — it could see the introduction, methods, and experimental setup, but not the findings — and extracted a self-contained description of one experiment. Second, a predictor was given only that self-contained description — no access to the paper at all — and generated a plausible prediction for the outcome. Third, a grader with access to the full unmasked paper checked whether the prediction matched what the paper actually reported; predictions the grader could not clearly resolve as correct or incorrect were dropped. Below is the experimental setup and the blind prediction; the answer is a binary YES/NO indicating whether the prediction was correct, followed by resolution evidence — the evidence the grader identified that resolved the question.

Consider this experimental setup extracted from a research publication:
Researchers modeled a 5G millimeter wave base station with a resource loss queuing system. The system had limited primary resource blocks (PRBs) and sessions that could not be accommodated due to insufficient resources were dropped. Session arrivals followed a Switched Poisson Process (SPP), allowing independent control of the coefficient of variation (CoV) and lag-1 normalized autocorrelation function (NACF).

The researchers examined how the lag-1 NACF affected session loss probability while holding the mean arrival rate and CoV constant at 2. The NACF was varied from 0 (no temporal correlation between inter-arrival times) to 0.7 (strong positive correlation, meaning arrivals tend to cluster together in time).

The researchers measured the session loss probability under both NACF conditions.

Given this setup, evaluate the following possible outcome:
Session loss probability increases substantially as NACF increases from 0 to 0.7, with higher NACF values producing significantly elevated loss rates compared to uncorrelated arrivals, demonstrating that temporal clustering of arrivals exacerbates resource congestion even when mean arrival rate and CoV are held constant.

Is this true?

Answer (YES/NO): NO